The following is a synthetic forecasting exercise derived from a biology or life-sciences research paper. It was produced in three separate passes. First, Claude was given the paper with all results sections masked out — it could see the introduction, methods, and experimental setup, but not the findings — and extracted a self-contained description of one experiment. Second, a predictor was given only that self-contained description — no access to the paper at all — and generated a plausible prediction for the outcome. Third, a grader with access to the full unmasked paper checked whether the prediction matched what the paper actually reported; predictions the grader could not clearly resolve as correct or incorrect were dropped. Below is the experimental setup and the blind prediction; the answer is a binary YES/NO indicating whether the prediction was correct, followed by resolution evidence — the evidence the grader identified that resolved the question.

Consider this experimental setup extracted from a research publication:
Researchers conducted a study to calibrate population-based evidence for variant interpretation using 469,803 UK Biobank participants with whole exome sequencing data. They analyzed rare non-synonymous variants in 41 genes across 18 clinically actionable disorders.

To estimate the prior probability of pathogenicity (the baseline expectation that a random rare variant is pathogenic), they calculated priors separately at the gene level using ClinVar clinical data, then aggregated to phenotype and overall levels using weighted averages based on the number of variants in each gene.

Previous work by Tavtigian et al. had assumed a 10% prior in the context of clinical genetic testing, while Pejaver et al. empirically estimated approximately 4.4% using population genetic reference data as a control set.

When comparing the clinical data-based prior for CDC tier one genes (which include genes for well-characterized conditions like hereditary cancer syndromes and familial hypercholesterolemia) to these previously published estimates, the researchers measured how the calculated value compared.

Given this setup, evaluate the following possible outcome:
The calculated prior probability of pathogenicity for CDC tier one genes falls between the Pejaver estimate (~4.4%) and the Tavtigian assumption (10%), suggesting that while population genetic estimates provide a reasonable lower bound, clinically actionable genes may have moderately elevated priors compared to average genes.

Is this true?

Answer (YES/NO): NO